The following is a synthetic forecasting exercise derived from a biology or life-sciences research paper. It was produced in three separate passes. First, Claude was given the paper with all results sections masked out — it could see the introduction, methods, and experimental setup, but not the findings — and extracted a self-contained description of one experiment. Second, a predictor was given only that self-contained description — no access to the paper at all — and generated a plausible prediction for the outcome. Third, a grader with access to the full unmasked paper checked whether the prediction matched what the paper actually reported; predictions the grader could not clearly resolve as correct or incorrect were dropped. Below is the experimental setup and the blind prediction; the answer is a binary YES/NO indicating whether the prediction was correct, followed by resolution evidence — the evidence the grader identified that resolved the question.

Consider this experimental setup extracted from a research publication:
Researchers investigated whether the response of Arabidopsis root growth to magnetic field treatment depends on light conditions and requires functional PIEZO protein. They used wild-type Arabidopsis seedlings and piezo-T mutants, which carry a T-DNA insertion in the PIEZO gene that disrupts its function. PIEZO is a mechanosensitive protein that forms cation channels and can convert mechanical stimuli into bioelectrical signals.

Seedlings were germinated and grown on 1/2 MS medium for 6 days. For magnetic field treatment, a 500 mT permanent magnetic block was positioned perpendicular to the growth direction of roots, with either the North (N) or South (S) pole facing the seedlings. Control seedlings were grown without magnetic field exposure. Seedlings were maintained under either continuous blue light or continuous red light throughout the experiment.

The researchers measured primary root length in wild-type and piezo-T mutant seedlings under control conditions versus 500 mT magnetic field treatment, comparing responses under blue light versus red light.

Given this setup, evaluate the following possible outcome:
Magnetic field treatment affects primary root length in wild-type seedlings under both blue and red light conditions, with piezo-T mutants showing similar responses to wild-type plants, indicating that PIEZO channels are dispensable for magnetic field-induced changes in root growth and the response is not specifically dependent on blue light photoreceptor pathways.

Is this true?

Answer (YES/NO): NO